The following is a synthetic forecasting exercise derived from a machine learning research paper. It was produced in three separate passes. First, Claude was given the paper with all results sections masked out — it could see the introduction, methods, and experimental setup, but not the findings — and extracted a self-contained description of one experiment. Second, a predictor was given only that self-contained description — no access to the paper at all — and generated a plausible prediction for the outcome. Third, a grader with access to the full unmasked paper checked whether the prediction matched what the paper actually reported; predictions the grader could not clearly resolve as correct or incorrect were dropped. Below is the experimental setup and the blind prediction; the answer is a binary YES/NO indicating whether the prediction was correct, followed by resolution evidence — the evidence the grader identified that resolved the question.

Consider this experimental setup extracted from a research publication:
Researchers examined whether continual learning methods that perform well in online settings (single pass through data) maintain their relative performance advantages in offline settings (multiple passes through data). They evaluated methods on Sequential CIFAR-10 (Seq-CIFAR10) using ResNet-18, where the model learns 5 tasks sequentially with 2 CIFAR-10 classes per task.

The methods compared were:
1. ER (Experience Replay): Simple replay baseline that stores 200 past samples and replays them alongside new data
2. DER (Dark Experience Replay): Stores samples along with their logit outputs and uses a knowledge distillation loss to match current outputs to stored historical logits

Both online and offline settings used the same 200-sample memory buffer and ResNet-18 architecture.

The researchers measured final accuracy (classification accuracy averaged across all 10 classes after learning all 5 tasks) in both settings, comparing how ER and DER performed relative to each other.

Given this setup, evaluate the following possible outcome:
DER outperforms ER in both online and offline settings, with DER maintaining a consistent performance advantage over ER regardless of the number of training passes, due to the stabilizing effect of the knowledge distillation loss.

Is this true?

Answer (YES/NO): NO